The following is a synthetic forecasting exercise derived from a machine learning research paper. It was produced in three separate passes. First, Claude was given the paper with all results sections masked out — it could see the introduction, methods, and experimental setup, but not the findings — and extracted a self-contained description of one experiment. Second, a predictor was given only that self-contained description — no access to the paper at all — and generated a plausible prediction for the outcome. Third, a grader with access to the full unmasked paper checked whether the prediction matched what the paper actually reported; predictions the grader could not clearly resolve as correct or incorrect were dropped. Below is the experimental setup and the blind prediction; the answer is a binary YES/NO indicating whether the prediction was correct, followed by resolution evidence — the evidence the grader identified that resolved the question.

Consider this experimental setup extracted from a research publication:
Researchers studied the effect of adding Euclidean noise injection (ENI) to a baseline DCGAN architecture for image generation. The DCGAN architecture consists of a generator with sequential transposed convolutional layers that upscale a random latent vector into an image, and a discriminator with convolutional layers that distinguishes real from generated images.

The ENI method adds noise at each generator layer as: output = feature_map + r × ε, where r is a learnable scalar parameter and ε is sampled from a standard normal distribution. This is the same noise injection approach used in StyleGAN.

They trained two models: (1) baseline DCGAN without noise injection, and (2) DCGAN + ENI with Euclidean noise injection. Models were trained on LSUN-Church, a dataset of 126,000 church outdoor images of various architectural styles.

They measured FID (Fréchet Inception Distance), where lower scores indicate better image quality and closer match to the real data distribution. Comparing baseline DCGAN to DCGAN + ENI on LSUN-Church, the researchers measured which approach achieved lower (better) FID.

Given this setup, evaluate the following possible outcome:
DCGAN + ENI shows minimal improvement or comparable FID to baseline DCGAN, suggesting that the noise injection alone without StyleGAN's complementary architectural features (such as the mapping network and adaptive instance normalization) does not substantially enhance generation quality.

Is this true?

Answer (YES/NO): NO